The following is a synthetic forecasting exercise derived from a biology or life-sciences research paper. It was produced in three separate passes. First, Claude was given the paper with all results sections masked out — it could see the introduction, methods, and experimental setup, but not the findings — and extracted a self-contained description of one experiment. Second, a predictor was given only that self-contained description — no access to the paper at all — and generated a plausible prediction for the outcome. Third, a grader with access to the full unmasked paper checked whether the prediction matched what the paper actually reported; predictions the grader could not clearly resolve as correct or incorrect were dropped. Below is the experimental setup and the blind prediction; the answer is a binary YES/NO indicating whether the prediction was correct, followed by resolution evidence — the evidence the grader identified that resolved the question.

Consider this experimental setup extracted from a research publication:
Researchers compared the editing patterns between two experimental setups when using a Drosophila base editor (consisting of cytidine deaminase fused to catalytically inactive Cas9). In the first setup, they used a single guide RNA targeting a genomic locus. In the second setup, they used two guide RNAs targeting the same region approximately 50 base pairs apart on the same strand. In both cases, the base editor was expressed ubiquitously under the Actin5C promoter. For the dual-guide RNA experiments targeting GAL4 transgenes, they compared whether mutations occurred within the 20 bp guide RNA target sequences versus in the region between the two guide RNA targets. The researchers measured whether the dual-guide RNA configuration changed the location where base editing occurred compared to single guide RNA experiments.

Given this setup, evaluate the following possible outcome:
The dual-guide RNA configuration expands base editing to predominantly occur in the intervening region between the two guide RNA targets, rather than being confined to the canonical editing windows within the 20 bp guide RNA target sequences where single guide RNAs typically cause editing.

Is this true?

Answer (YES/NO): YES